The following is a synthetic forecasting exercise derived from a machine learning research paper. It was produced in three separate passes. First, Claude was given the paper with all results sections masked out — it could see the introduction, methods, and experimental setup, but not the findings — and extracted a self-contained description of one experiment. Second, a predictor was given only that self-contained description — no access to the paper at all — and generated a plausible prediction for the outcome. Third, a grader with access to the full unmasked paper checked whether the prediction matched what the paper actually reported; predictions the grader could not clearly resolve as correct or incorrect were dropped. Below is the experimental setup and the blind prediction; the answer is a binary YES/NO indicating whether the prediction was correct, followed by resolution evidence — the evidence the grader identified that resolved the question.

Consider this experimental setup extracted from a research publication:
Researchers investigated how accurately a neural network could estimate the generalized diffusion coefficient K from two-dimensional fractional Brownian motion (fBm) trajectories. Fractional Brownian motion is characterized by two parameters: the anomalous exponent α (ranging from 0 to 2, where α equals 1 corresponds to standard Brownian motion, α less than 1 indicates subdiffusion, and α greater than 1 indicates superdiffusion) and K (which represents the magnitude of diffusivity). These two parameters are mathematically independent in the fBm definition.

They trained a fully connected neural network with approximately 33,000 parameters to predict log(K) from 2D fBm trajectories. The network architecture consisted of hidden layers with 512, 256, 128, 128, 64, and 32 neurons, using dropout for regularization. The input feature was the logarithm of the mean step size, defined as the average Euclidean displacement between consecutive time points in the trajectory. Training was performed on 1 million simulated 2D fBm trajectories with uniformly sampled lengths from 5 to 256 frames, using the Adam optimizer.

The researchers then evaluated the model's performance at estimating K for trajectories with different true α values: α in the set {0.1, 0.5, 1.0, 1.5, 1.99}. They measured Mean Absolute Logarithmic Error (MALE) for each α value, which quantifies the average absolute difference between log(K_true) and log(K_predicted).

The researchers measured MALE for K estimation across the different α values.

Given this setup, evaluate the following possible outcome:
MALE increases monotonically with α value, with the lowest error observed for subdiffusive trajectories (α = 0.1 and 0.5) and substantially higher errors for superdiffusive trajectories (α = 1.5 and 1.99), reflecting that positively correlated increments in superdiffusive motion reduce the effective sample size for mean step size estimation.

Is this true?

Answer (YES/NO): NO